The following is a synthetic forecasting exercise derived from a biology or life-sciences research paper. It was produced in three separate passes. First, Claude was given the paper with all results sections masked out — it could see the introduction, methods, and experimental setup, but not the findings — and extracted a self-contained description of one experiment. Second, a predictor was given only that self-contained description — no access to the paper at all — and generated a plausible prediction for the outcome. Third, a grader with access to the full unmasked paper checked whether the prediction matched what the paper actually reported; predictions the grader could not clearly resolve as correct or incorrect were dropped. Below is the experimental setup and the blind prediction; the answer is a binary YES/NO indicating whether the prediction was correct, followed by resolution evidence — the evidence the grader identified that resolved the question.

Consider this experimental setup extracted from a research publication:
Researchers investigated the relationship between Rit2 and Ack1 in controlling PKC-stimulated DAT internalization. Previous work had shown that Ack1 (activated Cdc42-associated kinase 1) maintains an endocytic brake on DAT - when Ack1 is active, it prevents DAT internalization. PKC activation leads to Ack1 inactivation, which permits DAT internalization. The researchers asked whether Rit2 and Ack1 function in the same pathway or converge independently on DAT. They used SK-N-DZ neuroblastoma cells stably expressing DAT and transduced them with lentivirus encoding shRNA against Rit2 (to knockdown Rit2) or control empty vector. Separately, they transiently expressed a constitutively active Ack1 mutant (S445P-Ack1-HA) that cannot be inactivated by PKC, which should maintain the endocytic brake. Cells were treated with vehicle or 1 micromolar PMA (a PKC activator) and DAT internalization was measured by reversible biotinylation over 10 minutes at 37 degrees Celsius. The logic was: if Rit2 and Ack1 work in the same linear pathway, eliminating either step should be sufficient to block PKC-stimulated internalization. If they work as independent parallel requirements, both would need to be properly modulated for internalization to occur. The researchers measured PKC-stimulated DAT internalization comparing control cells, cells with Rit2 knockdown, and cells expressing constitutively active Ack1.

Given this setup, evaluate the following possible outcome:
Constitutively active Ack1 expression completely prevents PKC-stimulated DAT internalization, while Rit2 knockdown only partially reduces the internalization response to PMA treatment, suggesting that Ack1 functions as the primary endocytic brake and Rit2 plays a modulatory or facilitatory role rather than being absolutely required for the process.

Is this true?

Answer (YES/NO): NO